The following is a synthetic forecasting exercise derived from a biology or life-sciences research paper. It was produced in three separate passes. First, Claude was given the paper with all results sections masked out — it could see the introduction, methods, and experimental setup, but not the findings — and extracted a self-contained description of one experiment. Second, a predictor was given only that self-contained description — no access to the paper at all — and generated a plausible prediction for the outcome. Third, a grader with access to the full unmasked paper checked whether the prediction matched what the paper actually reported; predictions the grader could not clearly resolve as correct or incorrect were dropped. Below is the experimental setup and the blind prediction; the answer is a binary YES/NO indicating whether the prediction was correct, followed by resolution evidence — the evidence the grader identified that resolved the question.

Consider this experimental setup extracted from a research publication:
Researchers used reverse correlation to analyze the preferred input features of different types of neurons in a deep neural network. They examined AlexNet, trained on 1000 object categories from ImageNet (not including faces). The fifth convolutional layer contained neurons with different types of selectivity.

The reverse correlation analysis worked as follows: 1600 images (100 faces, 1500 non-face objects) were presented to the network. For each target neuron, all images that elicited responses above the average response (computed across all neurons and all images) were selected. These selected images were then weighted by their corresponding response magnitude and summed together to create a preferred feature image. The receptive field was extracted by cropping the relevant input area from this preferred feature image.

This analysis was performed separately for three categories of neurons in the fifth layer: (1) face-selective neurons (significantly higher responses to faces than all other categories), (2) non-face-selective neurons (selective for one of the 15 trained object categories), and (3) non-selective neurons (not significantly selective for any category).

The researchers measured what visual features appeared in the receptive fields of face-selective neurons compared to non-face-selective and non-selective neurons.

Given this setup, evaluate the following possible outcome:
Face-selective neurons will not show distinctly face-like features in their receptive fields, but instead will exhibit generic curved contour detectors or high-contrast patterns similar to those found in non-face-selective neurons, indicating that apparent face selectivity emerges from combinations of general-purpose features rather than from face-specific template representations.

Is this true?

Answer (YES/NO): NO